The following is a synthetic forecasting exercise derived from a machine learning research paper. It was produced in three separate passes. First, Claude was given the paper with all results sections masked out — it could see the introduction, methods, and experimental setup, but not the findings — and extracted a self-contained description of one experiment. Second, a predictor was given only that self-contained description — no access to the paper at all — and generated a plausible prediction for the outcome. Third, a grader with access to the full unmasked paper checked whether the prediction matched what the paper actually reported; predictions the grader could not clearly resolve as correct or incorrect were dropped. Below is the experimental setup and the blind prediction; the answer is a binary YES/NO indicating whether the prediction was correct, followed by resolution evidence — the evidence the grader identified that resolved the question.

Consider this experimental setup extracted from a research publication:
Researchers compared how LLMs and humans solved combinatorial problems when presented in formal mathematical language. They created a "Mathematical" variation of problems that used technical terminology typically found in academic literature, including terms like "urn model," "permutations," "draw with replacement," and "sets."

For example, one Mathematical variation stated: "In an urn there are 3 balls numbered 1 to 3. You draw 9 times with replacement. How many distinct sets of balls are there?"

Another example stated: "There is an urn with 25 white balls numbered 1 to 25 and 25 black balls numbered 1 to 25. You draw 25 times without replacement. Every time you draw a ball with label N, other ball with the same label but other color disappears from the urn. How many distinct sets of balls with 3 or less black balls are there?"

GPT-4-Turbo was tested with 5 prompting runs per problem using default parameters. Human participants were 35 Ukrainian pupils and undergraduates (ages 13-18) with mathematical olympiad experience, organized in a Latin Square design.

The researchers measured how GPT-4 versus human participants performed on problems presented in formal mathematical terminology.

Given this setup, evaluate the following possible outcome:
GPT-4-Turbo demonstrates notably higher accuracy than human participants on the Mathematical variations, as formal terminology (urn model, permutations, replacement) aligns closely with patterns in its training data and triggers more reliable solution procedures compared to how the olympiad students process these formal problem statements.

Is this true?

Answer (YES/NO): YES